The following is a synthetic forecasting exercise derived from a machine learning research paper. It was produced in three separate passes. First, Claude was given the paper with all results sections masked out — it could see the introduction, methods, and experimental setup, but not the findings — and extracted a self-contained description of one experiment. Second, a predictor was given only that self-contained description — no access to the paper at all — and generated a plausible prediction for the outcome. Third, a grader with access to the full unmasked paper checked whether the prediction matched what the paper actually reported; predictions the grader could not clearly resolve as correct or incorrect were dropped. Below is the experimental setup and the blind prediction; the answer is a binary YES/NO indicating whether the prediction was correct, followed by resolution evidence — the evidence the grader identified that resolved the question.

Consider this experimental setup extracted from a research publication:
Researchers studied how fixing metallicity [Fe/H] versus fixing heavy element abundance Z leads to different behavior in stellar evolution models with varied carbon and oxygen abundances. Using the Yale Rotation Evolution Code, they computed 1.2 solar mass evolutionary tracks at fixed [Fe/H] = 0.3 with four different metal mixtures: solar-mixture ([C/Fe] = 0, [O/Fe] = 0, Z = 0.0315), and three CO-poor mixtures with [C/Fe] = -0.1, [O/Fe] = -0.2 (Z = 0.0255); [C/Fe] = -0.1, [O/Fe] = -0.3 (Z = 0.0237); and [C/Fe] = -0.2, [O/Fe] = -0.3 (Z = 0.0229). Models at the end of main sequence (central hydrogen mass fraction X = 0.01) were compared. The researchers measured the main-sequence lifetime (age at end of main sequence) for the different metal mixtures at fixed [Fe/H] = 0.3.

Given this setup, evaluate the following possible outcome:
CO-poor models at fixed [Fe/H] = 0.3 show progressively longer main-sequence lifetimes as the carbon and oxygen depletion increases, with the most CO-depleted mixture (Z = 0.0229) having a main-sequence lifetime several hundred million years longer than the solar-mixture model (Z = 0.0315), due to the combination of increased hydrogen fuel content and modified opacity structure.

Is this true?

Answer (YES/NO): NO